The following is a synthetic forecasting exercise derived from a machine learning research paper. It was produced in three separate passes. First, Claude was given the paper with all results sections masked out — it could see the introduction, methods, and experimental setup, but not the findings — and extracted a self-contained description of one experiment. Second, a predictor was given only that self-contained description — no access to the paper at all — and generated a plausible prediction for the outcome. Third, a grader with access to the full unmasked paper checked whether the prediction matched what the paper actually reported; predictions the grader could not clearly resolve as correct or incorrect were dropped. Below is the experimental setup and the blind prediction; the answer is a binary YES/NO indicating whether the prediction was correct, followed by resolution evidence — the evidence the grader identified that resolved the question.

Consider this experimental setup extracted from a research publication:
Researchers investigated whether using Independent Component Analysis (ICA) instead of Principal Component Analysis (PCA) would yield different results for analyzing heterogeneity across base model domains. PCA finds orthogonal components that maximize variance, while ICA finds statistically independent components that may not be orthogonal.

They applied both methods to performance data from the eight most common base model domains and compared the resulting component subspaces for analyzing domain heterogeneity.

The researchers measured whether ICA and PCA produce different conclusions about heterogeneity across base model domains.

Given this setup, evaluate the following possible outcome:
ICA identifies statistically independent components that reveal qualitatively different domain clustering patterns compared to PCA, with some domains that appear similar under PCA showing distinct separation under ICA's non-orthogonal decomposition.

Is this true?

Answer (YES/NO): NO